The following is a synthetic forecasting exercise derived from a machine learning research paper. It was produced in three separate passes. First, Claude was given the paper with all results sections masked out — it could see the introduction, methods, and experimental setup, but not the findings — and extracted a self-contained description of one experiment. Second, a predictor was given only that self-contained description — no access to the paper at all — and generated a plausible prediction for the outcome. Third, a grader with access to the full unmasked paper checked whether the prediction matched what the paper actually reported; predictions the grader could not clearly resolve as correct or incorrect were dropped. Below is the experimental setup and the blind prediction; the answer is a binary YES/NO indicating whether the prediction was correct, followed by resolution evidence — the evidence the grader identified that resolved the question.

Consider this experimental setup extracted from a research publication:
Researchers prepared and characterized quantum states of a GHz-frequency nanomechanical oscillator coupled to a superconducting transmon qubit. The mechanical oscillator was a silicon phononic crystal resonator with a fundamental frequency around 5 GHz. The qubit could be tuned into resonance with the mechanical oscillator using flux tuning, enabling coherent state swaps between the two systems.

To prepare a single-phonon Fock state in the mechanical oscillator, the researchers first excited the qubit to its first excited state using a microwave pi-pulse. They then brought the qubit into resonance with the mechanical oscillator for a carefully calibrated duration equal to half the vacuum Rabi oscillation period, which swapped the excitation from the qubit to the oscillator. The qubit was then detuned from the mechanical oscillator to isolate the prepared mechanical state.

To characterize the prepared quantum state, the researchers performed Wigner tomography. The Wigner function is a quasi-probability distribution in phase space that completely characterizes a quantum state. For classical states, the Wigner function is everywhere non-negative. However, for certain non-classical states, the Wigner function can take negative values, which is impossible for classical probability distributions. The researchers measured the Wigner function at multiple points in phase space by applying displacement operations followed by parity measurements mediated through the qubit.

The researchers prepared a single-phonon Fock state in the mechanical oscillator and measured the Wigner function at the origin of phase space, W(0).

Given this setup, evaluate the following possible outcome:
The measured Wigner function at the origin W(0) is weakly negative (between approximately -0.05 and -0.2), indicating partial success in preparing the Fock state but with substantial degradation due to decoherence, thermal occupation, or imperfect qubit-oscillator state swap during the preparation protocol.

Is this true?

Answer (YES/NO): YES